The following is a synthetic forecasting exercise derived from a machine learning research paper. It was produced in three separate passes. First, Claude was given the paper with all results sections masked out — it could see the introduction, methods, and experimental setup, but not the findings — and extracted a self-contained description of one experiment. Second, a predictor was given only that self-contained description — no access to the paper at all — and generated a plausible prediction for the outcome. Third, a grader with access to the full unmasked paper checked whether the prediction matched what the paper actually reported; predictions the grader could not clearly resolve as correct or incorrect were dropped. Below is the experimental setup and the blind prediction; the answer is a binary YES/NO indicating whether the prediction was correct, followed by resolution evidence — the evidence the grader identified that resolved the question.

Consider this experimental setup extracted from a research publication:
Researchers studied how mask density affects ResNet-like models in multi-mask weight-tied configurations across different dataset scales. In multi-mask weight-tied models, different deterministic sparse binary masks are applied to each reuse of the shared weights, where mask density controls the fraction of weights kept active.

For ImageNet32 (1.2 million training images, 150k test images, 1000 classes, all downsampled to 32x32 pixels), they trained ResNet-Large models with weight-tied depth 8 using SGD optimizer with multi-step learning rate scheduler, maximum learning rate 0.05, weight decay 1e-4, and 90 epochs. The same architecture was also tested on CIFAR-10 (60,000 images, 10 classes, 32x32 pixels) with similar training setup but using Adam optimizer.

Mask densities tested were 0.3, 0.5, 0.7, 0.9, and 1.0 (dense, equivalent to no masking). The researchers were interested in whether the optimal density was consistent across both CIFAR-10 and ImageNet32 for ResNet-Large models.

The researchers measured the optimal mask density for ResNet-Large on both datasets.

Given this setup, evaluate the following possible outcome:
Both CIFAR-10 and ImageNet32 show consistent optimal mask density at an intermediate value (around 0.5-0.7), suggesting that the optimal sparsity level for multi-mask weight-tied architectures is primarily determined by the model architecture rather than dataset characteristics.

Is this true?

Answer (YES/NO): YES